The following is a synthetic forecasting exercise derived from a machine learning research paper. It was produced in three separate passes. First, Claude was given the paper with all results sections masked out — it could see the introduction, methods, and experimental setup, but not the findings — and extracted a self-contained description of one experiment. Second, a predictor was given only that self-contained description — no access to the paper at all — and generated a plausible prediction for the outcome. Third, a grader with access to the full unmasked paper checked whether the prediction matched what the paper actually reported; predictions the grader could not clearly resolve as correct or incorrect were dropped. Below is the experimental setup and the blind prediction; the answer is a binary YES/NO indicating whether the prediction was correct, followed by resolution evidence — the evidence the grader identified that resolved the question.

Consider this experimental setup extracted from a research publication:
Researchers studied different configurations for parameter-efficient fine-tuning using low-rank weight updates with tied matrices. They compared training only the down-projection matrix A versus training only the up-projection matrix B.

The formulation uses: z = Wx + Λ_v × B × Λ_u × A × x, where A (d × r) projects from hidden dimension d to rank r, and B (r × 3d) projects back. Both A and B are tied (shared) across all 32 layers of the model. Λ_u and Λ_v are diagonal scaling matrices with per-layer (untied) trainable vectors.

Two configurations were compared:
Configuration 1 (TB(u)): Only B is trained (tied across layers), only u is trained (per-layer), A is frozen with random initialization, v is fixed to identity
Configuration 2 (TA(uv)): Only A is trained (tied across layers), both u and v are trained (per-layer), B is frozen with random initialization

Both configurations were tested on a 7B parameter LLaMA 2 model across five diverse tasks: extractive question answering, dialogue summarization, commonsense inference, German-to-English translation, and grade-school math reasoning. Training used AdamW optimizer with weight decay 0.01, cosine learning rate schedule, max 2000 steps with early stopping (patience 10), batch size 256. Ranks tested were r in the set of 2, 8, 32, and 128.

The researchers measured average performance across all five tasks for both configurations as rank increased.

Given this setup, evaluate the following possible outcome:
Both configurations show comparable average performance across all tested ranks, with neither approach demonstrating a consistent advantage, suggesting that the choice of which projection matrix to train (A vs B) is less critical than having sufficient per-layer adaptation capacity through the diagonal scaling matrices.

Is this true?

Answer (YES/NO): NO